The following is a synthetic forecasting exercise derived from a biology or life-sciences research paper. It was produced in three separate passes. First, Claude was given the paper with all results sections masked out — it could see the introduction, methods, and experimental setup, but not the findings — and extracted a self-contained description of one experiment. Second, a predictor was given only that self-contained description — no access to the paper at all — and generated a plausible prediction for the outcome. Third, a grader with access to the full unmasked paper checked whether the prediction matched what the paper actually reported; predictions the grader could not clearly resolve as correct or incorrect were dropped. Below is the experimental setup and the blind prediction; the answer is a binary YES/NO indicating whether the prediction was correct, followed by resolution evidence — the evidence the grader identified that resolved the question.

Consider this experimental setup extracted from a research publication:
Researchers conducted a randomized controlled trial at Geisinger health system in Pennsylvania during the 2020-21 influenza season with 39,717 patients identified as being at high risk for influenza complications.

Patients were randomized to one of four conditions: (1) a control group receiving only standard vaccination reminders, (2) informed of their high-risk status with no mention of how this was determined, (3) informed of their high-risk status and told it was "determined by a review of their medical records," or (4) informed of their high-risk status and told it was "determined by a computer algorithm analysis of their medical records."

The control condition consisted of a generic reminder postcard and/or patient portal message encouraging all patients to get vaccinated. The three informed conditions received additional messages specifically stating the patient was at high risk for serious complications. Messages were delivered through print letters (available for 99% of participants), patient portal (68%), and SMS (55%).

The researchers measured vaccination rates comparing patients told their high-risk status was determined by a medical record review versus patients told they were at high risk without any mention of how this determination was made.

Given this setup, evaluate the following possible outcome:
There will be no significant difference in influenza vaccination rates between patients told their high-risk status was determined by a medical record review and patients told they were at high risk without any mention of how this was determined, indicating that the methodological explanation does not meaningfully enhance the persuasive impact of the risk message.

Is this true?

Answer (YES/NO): YES